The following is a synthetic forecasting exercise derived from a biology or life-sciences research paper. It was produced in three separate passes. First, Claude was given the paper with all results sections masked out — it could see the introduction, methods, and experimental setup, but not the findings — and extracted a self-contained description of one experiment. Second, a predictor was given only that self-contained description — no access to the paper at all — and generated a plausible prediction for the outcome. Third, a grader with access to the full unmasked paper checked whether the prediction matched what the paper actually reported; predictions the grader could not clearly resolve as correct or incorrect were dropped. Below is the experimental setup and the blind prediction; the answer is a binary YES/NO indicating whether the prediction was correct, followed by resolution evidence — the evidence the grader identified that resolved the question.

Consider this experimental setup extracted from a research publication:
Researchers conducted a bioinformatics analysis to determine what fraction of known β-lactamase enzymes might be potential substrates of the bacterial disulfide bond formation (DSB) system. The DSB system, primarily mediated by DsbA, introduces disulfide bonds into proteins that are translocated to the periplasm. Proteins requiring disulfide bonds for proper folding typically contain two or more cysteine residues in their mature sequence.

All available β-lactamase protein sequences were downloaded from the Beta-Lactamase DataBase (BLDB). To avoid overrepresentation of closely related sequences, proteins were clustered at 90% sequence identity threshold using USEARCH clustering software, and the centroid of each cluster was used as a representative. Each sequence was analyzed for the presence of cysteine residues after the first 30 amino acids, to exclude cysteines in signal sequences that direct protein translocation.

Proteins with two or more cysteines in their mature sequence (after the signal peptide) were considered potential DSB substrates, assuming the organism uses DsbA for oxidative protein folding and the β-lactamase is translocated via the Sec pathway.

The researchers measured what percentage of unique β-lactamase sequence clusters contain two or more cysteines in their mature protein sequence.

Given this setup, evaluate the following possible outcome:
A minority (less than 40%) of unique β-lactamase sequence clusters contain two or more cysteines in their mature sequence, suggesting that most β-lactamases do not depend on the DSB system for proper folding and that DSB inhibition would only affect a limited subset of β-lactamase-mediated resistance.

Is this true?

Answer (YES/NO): NO